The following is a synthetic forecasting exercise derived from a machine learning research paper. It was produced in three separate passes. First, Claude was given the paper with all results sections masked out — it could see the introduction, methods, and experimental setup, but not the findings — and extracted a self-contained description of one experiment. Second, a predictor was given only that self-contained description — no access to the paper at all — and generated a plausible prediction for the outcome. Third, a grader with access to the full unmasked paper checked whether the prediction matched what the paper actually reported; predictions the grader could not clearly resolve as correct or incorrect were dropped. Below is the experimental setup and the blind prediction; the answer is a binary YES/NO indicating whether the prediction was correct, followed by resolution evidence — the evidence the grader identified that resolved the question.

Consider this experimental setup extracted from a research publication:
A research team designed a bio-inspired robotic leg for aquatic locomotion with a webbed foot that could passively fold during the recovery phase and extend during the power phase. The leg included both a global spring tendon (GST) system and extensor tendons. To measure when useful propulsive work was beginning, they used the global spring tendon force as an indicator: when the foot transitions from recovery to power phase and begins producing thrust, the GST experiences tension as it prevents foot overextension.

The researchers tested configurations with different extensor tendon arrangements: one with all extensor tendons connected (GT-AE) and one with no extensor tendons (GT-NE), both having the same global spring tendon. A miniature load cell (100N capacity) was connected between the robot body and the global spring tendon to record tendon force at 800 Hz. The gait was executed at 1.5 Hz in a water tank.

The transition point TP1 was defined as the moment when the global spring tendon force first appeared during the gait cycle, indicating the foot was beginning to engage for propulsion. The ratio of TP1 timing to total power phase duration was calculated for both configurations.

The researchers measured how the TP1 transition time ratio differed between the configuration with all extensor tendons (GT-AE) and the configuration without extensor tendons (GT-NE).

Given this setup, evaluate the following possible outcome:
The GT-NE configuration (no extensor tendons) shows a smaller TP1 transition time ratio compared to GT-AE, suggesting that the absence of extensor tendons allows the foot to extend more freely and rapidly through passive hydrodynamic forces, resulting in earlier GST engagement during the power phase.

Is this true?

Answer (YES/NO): NO